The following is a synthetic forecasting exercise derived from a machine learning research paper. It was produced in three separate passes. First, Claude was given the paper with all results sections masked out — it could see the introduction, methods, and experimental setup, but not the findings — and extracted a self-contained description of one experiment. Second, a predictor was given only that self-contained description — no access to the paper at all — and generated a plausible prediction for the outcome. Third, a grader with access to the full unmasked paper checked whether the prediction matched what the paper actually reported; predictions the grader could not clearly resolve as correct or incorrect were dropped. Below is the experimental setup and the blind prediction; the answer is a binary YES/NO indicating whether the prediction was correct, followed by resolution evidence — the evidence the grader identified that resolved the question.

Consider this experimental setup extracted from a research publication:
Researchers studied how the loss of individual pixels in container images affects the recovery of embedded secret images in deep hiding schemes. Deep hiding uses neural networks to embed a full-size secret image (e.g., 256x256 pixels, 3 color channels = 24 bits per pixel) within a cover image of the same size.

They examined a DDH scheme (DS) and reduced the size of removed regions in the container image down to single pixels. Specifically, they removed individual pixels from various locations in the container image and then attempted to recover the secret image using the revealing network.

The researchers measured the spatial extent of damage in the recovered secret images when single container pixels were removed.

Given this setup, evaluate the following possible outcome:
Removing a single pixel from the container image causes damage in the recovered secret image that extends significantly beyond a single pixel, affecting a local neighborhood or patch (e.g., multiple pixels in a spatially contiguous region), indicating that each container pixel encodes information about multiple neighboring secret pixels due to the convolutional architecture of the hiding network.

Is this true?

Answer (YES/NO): YES